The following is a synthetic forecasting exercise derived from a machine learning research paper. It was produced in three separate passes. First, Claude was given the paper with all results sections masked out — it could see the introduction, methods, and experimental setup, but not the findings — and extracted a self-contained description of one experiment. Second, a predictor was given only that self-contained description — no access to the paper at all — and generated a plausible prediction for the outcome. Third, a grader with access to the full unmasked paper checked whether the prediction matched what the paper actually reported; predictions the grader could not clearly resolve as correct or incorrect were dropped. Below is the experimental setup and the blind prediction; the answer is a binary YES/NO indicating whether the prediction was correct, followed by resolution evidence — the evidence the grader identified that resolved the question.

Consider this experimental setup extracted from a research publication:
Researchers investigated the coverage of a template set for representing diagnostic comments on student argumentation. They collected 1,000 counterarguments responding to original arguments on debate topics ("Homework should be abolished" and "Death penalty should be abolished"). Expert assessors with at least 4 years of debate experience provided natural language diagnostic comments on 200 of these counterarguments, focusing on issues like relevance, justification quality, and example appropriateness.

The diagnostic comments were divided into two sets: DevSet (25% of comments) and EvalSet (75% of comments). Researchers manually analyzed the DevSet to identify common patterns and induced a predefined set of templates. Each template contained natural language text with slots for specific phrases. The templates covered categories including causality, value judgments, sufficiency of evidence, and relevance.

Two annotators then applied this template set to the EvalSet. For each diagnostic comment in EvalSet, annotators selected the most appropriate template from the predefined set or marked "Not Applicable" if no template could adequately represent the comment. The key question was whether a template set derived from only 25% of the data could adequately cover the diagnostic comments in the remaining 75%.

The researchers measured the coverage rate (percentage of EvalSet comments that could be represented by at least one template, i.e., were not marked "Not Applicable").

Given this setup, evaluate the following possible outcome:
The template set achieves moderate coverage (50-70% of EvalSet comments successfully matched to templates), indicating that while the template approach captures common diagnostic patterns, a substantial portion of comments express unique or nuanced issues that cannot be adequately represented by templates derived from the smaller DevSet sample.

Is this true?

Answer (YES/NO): NO